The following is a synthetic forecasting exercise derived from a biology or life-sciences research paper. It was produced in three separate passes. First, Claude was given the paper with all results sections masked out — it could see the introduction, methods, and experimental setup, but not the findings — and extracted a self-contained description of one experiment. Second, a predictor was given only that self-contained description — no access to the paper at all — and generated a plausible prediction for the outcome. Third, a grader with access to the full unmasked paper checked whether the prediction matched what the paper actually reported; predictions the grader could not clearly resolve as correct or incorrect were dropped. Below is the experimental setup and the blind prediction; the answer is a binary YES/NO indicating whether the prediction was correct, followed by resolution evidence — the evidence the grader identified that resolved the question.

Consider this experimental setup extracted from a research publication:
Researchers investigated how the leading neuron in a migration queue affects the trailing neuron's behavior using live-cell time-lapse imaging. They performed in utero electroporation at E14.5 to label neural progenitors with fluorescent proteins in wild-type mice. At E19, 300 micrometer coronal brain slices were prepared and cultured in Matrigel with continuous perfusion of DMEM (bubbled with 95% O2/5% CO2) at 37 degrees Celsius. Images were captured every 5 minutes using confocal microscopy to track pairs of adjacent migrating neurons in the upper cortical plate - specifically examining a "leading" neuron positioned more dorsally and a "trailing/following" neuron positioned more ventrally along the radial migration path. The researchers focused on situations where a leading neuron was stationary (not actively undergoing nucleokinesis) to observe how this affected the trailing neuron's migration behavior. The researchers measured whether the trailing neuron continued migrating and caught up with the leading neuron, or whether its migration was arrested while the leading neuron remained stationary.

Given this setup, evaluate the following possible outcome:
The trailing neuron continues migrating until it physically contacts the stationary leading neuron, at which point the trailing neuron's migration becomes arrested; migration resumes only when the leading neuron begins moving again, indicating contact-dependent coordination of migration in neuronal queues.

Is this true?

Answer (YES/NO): NO